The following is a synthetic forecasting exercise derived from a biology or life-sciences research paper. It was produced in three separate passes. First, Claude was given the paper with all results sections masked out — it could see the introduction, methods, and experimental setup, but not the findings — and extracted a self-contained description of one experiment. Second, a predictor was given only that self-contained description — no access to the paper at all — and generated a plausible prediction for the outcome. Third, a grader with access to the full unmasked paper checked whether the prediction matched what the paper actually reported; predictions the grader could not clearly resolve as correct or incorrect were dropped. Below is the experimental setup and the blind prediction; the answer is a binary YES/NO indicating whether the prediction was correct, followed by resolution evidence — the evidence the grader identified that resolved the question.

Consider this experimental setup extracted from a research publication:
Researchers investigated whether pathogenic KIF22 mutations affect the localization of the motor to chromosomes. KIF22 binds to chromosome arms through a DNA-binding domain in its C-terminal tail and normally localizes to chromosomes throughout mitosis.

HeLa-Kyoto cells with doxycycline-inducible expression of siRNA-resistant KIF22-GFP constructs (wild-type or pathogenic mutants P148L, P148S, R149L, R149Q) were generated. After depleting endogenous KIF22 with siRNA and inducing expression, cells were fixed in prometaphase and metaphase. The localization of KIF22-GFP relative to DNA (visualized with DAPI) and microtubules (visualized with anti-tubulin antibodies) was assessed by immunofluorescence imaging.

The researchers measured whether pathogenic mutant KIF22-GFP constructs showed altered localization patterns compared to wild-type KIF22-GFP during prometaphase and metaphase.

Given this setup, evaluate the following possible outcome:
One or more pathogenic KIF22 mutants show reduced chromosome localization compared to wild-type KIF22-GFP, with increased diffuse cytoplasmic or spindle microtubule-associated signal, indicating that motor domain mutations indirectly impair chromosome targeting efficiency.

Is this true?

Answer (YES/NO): NO